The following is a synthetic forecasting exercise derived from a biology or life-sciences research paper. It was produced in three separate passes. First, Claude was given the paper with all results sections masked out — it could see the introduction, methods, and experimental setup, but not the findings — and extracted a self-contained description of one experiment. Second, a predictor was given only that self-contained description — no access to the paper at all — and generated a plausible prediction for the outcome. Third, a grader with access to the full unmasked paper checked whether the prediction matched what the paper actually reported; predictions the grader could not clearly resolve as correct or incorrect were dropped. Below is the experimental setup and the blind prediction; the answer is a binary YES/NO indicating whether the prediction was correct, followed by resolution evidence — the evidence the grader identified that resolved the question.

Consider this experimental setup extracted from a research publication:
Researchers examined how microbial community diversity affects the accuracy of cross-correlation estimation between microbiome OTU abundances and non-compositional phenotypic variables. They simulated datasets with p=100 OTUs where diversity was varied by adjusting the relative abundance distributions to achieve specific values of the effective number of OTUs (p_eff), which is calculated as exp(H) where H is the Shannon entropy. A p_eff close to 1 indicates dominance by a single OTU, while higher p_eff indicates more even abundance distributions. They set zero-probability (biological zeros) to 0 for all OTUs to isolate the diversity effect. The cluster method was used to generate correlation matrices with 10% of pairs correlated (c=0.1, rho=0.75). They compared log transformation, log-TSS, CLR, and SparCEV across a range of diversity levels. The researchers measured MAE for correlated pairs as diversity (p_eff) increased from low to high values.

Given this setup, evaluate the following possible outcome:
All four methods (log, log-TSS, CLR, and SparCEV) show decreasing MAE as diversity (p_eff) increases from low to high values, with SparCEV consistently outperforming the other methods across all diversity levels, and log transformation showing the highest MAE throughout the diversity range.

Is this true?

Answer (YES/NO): NO